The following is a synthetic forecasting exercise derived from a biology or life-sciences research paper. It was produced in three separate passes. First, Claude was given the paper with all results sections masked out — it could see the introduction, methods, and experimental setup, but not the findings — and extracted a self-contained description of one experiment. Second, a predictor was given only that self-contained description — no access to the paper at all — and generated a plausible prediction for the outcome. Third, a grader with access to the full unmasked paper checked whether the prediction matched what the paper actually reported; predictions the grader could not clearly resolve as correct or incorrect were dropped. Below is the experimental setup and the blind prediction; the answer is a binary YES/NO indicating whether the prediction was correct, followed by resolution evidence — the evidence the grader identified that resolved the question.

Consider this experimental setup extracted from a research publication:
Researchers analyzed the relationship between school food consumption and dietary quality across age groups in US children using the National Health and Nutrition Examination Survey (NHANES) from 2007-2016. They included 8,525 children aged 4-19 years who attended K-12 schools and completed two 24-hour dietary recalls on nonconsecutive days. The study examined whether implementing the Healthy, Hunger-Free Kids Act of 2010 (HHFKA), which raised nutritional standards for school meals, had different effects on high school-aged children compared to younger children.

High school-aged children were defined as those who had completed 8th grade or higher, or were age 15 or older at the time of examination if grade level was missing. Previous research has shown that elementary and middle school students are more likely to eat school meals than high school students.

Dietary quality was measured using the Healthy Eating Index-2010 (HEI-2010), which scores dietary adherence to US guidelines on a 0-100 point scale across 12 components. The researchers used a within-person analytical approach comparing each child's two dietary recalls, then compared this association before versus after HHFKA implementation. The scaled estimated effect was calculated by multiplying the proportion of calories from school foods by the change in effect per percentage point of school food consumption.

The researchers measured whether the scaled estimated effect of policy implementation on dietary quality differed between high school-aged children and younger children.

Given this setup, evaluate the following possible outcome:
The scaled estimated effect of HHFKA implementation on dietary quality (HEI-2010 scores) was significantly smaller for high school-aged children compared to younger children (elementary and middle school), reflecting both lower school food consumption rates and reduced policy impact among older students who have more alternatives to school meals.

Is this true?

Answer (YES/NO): NO